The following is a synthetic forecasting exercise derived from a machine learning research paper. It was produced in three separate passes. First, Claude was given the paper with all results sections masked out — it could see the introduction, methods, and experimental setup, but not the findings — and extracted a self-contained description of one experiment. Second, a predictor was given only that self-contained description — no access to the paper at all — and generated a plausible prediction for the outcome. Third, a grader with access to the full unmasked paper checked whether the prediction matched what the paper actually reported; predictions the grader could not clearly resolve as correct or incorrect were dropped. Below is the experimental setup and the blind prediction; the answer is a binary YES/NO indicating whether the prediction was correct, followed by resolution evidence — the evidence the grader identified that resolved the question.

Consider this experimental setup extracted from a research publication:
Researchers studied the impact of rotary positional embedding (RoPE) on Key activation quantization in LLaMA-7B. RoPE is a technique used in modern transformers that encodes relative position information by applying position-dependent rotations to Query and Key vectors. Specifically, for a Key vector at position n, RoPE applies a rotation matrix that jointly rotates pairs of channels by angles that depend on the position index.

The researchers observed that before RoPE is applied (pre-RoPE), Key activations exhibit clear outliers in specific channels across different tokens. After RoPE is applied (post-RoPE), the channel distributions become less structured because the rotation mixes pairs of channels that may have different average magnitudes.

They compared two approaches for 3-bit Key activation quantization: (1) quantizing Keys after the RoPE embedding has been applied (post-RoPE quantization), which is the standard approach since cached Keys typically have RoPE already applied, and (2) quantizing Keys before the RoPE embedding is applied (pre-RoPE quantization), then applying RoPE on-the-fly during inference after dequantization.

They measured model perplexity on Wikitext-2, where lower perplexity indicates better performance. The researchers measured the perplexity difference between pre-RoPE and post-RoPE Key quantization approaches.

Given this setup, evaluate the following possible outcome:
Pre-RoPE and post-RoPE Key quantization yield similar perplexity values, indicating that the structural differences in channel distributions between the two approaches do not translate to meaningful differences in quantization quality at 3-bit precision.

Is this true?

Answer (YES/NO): NO